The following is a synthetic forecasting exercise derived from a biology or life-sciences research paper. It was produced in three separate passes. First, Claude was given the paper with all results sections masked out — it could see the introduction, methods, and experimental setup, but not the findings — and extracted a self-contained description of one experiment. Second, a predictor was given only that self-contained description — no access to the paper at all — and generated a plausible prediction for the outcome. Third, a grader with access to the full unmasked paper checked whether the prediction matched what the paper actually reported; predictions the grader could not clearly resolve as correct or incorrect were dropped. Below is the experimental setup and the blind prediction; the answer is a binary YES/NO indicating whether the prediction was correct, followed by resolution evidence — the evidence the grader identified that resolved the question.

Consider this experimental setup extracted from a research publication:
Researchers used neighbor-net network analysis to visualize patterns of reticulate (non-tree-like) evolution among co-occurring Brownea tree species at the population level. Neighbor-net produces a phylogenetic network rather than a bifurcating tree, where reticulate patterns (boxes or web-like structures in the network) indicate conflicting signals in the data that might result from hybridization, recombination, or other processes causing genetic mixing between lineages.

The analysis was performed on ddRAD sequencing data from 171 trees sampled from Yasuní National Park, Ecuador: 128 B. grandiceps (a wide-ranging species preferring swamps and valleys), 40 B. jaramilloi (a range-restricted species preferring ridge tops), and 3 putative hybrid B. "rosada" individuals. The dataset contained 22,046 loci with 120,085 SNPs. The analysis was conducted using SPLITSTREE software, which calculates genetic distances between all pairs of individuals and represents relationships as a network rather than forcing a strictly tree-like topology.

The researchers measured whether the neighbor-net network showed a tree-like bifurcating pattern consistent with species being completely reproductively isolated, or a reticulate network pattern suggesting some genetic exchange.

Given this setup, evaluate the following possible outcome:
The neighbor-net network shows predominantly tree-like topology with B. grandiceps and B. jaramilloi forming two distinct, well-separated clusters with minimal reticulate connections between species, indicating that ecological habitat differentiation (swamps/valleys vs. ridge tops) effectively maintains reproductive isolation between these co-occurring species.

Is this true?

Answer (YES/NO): NO